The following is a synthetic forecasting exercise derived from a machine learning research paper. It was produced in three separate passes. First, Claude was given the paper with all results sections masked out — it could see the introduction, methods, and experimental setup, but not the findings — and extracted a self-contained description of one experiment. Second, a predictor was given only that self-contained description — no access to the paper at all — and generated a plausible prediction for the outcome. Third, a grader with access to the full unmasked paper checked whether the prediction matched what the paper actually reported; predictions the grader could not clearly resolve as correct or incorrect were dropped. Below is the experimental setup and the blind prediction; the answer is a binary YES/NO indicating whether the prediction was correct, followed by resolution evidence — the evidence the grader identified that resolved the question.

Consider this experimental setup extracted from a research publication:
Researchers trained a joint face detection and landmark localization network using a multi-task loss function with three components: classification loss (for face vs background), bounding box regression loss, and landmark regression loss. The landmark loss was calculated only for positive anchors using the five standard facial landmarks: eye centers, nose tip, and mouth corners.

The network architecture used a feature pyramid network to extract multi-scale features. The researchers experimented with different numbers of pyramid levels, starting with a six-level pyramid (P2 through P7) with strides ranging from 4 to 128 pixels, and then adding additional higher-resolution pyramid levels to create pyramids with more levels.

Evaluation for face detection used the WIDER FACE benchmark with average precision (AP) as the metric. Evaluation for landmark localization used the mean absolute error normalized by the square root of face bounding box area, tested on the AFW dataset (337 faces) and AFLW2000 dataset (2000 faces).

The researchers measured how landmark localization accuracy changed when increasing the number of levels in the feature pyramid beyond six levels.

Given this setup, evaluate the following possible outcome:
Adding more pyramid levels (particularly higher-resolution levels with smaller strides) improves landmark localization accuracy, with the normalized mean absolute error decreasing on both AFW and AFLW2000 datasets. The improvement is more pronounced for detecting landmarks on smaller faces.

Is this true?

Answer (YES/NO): NO